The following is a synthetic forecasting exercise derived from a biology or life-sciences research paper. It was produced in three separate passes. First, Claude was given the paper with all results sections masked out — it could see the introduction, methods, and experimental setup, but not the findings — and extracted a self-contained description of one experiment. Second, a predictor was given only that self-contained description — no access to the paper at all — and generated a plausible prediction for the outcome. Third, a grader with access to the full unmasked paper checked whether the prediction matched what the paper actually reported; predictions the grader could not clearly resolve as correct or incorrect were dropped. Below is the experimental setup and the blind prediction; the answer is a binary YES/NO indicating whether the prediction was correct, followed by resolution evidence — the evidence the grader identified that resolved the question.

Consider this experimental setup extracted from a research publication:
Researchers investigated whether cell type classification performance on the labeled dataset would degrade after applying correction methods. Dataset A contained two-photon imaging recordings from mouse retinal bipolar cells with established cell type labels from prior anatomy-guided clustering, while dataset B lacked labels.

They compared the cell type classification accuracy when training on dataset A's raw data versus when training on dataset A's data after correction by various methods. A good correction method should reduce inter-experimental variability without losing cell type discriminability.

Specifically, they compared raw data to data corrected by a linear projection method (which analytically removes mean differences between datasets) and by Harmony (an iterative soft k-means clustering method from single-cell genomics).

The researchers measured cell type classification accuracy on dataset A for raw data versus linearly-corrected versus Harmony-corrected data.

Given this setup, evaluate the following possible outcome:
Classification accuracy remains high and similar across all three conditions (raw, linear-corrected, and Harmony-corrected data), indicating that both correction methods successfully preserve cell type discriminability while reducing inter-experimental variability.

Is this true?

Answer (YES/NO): NO